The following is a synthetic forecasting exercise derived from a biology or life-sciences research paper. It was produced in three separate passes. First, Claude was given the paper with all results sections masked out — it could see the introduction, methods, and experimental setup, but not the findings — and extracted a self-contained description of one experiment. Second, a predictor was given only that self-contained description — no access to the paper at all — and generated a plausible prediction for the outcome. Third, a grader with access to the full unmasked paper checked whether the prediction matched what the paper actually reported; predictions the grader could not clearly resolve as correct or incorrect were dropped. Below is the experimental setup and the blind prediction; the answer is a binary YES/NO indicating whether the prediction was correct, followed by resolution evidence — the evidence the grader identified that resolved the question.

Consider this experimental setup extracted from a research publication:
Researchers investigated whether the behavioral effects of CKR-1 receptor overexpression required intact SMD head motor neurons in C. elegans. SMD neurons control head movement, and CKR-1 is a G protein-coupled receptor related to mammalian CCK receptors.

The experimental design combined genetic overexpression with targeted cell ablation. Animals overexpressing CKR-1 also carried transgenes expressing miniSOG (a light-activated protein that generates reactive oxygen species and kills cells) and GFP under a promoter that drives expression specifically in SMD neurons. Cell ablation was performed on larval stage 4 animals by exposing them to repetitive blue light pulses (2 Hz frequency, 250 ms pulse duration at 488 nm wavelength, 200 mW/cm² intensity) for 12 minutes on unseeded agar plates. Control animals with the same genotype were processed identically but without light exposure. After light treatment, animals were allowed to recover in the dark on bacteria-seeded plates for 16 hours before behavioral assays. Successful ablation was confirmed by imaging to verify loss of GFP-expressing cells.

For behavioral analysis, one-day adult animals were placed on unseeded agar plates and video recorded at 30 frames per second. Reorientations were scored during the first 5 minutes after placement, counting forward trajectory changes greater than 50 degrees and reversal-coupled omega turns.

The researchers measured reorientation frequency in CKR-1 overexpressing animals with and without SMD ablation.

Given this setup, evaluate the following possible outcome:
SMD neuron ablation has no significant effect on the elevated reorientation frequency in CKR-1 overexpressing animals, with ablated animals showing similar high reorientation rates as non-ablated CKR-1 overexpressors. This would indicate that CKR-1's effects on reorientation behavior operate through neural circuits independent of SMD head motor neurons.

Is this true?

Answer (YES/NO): NO